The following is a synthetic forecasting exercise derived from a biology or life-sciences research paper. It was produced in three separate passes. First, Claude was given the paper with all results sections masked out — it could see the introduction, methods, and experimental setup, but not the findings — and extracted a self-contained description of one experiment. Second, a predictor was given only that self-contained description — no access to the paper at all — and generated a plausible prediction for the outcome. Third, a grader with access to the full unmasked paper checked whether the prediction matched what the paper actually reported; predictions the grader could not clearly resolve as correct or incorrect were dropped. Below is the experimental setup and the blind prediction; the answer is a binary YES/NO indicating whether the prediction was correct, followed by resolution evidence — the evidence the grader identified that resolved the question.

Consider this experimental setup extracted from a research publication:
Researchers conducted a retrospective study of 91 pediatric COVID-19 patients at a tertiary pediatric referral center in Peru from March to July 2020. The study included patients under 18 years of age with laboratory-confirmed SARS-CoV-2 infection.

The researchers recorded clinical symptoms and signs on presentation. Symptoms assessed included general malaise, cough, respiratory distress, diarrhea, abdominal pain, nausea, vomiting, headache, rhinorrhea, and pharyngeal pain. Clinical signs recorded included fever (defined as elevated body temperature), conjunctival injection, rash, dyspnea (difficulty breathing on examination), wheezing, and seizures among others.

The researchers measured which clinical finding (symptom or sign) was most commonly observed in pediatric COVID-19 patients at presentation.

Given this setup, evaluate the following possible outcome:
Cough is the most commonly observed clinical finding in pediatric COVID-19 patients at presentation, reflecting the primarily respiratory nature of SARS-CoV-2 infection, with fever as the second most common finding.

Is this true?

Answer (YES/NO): NO